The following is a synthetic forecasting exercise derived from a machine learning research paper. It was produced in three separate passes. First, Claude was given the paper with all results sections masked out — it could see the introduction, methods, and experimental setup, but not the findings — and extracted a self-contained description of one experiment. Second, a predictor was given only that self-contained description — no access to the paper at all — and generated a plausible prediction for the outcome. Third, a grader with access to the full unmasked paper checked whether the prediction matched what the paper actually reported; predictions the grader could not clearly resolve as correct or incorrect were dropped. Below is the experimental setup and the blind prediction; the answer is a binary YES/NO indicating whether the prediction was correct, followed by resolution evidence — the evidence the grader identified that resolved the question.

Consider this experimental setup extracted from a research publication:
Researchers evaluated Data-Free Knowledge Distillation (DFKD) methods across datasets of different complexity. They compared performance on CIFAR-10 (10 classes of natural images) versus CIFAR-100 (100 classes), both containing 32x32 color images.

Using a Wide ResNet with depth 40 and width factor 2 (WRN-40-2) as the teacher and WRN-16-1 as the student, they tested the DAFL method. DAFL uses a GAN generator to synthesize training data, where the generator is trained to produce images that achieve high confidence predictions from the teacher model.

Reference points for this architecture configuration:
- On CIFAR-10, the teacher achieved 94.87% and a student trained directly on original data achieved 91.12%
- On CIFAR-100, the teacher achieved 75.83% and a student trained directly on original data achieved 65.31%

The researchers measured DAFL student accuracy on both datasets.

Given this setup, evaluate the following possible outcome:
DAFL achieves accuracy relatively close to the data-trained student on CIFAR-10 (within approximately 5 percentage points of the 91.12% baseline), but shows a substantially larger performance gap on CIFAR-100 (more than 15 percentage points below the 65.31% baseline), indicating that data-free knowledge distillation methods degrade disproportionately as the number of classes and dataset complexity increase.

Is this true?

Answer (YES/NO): NO